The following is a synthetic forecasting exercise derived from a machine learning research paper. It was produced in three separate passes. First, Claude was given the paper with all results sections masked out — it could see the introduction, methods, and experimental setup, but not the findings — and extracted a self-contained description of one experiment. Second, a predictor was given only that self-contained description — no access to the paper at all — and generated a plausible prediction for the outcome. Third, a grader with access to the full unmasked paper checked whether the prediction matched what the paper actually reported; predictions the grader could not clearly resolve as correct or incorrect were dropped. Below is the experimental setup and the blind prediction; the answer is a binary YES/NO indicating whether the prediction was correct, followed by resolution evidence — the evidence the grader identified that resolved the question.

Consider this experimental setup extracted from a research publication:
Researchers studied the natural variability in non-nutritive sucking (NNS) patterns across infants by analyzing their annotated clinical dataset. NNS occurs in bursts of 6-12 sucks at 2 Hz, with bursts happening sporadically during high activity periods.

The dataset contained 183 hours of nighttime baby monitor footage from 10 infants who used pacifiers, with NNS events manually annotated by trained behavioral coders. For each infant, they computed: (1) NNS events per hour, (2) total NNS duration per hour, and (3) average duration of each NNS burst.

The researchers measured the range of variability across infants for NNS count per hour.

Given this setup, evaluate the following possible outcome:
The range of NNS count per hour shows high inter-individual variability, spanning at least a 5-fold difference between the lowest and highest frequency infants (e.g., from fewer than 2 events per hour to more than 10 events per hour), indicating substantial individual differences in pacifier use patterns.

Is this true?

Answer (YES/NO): YES